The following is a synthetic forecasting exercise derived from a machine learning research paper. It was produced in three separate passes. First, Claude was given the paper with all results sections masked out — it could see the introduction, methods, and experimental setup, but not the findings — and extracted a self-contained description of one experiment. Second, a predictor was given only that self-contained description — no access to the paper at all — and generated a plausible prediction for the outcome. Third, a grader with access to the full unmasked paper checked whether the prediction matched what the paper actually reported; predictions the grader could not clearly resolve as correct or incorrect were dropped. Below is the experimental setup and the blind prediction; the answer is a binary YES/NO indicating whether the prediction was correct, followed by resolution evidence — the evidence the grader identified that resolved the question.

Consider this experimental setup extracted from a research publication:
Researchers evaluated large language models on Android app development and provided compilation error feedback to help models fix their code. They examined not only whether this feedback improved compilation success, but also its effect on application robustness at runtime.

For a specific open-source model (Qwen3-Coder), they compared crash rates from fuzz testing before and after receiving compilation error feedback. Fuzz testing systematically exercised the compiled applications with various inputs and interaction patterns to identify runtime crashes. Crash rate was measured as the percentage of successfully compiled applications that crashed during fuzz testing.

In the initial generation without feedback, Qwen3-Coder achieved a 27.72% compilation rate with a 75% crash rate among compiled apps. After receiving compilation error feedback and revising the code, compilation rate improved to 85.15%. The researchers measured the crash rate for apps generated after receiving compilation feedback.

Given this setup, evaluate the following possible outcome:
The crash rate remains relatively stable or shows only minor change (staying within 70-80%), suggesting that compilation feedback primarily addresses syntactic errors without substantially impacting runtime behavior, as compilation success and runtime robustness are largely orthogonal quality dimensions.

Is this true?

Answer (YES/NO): NO